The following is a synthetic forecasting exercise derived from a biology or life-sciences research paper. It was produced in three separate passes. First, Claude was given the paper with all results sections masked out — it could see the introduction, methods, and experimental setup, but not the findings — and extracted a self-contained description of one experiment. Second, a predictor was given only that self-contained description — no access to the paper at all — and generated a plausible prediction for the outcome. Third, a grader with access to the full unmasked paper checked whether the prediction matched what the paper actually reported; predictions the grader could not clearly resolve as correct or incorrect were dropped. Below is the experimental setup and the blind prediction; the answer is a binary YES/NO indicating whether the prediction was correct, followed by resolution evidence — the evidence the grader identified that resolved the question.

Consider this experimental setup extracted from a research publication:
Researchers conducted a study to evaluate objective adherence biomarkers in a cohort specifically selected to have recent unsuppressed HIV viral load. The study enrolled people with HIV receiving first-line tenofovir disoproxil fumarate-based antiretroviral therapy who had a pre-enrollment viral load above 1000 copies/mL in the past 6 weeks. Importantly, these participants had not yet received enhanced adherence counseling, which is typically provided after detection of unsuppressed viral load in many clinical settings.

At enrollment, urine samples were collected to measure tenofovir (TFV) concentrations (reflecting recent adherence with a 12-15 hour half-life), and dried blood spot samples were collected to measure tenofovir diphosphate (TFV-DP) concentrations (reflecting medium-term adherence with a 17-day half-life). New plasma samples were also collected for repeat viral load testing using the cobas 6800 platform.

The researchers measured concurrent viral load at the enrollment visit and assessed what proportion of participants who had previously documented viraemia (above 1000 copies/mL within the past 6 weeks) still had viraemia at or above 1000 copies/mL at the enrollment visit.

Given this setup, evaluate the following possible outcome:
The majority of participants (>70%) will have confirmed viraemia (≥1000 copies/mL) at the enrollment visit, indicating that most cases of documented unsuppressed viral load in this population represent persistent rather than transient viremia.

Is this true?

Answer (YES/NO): NO